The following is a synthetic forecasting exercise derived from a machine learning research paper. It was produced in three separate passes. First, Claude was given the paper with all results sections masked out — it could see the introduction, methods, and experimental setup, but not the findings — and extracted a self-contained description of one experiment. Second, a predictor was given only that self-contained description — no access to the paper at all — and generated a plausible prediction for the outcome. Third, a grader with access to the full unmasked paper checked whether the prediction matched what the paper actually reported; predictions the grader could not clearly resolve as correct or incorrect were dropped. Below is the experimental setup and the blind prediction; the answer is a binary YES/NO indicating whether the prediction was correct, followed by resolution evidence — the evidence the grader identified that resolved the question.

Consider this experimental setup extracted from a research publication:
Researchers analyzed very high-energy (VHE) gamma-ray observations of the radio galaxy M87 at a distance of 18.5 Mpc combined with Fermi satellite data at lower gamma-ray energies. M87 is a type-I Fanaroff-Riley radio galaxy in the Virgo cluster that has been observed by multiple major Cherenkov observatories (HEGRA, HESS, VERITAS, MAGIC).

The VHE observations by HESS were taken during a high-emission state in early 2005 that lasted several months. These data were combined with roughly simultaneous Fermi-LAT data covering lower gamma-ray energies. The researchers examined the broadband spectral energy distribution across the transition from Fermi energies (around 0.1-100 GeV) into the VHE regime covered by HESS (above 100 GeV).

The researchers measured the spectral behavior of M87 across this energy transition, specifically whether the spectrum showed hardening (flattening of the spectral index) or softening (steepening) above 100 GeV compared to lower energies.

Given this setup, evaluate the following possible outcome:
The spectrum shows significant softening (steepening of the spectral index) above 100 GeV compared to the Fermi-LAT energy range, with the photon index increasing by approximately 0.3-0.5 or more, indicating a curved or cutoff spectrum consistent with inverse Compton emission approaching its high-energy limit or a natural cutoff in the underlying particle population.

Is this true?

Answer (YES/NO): NO